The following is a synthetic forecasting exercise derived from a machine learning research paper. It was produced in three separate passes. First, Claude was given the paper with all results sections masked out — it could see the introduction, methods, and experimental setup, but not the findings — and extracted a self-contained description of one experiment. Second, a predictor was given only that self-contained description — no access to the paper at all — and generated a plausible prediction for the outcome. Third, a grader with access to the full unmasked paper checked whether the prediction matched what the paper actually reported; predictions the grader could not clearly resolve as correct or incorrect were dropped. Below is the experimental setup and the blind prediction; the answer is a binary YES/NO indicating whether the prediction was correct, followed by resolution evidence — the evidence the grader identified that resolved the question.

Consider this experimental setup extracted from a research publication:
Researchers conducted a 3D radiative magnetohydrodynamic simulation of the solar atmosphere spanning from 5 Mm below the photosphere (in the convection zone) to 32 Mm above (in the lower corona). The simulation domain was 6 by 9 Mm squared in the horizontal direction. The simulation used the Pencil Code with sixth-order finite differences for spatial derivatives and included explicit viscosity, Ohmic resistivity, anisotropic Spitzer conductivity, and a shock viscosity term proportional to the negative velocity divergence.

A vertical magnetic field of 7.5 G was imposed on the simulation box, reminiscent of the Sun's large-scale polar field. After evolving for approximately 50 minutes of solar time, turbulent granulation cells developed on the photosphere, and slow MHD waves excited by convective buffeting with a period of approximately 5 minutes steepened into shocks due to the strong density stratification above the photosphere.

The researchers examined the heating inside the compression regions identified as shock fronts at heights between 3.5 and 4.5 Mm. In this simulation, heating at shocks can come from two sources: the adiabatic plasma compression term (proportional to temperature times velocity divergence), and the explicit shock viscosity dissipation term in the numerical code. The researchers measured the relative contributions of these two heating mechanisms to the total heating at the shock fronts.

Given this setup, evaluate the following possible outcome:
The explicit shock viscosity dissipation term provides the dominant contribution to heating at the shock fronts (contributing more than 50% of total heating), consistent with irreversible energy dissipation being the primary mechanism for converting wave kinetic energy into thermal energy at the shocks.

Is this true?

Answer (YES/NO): NO